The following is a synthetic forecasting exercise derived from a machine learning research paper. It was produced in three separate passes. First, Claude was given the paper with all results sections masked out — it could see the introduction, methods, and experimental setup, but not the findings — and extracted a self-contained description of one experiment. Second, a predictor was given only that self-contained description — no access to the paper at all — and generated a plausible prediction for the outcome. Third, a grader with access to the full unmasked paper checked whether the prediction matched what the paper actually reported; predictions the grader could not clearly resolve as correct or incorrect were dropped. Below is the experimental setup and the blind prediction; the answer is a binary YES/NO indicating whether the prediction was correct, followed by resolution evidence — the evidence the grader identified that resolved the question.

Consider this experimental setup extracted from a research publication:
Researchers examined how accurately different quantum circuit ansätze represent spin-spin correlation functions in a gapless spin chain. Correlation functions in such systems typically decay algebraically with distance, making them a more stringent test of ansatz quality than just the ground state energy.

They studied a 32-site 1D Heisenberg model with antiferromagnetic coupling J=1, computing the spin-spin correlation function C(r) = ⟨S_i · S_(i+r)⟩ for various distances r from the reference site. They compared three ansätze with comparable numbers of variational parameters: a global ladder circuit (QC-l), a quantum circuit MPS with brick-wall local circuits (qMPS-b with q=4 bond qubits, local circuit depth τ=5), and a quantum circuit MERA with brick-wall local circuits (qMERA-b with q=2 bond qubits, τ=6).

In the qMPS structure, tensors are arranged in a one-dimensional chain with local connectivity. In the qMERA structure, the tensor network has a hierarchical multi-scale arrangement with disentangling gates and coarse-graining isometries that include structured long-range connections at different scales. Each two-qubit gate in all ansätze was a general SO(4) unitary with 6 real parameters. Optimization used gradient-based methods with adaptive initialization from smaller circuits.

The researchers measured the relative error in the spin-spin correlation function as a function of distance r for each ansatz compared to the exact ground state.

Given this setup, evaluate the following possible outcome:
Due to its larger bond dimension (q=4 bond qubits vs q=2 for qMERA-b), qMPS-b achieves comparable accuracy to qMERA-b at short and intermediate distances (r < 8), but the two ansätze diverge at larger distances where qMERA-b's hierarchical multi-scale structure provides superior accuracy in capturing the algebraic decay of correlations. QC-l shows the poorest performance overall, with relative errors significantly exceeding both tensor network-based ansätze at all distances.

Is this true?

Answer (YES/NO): NO